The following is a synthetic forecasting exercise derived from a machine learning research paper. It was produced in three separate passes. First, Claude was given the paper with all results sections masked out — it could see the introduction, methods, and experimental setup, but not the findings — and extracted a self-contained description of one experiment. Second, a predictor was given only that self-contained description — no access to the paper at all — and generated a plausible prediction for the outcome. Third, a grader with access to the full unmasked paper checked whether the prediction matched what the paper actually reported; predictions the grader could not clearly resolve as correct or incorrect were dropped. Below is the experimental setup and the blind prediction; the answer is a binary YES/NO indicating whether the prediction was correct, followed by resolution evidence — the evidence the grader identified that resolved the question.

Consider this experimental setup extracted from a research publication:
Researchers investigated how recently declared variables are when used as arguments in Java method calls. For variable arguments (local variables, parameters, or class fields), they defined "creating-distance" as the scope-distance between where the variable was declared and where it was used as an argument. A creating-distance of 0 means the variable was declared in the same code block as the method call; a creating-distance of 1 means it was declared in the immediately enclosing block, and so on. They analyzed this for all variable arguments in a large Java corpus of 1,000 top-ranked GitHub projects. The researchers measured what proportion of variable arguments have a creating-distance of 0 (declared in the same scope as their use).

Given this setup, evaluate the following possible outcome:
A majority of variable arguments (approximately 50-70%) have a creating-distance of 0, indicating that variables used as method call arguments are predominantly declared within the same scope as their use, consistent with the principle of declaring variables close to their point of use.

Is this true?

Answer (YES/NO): YES